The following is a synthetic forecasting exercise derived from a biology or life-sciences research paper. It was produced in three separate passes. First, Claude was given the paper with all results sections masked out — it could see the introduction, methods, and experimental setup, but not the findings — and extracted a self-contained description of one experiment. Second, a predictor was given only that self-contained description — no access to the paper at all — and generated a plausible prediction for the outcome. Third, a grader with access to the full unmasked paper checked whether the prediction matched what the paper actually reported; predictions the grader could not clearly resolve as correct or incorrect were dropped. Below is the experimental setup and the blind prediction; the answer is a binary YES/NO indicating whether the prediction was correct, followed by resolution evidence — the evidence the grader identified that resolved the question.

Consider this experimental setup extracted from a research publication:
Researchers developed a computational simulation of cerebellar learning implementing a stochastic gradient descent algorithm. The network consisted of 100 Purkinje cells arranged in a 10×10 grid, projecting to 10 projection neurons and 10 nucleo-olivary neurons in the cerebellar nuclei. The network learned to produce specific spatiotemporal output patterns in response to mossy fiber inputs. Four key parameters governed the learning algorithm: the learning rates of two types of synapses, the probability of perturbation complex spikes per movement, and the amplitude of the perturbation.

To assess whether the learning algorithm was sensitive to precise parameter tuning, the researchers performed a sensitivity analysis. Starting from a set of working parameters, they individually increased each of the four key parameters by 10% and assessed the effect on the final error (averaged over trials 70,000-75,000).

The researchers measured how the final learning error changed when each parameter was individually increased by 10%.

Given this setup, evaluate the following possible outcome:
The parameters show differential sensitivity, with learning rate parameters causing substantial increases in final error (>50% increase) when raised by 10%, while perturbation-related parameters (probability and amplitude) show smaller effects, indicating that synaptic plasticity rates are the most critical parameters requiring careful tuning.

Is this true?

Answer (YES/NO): NO